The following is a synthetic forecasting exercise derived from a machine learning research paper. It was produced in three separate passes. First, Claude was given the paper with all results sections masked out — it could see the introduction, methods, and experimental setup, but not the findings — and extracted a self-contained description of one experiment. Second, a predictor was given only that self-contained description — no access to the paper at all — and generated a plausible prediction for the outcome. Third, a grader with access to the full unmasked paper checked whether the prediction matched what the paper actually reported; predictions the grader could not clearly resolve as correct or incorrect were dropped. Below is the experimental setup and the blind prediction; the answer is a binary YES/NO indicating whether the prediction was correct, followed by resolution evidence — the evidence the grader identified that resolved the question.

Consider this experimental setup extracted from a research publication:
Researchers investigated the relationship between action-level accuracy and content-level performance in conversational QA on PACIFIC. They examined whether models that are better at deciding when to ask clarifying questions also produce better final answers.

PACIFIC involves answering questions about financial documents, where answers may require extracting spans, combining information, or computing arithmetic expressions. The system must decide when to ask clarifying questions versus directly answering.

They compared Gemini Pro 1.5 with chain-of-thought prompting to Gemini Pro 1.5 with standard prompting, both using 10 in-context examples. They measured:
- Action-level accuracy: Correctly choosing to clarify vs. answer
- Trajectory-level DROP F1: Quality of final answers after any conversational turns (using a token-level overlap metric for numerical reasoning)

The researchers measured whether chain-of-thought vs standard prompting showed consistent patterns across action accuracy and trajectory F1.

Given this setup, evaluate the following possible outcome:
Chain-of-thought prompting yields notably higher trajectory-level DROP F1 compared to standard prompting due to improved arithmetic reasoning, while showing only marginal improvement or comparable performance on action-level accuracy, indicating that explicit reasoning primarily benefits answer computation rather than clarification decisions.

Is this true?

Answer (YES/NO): NO